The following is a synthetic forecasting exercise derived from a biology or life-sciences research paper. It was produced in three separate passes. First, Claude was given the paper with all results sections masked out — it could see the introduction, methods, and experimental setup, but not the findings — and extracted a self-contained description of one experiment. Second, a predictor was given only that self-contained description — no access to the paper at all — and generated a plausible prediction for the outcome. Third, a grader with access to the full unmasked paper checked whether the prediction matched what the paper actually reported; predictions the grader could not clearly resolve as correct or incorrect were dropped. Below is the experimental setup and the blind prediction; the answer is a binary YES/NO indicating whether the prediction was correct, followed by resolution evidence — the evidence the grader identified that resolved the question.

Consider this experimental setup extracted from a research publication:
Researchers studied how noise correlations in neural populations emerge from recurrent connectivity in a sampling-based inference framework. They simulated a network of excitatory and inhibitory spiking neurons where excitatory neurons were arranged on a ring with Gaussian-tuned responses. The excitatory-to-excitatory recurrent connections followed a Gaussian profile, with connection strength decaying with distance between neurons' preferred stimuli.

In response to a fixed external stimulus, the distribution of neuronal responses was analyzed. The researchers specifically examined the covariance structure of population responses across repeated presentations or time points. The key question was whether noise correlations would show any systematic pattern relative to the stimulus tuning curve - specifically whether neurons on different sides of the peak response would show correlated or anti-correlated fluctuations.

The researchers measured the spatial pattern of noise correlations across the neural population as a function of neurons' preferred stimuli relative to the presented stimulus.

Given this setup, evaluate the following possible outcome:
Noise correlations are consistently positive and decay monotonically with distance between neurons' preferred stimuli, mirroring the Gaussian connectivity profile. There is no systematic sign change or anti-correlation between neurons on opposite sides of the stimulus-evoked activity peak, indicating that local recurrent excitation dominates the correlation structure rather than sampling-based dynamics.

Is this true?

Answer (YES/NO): NO